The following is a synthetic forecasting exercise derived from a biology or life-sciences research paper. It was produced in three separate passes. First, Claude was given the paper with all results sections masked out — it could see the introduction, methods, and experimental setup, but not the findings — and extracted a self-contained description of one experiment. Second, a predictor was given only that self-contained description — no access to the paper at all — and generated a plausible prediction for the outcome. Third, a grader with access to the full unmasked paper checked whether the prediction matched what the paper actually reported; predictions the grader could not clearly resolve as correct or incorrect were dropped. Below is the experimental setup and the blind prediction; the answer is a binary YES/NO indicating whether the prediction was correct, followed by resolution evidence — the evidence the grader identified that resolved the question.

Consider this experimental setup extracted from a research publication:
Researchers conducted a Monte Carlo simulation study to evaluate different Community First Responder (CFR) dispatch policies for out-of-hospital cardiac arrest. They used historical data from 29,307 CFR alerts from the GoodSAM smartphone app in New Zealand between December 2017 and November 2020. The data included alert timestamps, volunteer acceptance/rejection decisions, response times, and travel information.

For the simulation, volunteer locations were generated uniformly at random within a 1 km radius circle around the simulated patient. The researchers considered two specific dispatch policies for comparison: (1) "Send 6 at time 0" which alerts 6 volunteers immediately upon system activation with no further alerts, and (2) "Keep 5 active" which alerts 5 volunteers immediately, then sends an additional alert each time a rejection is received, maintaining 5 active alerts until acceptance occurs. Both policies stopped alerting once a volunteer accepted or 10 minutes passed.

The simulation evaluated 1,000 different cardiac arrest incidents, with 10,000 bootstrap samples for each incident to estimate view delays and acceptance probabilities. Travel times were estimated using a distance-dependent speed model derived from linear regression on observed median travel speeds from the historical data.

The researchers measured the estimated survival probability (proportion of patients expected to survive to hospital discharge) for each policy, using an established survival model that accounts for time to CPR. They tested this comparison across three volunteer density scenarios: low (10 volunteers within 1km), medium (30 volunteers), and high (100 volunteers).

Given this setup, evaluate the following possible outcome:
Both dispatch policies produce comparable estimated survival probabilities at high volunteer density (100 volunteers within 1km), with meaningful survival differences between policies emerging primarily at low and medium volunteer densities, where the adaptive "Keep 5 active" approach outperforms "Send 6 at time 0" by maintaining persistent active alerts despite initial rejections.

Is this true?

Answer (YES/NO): NO